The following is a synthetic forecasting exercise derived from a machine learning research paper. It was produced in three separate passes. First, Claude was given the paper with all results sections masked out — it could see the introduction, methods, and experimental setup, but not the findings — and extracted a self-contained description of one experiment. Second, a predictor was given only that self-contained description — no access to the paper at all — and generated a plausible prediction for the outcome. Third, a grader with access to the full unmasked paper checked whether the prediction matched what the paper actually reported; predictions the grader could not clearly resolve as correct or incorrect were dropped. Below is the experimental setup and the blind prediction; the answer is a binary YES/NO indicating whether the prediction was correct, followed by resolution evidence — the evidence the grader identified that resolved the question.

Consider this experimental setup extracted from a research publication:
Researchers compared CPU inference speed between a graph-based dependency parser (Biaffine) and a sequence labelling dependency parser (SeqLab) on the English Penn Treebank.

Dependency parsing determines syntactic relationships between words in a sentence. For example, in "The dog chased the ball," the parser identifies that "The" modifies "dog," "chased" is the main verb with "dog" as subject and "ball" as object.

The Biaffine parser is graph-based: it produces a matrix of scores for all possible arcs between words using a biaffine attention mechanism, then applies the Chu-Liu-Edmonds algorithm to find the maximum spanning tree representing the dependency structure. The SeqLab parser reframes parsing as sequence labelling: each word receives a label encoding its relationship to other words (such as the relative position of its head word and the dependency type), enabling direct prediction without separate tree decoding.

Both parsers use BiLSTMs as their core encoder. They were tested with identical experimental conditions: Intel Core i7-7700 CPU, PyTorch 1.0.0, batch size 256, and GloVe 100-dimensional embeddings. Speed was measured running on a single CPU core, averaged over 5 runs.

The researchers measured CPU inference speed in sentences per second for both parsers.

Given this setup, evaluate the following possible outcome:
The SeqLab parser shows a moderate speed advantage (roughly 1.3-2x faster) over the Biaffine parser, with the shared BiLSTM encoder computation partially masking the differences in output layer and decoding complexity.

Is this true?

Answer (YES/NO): YES